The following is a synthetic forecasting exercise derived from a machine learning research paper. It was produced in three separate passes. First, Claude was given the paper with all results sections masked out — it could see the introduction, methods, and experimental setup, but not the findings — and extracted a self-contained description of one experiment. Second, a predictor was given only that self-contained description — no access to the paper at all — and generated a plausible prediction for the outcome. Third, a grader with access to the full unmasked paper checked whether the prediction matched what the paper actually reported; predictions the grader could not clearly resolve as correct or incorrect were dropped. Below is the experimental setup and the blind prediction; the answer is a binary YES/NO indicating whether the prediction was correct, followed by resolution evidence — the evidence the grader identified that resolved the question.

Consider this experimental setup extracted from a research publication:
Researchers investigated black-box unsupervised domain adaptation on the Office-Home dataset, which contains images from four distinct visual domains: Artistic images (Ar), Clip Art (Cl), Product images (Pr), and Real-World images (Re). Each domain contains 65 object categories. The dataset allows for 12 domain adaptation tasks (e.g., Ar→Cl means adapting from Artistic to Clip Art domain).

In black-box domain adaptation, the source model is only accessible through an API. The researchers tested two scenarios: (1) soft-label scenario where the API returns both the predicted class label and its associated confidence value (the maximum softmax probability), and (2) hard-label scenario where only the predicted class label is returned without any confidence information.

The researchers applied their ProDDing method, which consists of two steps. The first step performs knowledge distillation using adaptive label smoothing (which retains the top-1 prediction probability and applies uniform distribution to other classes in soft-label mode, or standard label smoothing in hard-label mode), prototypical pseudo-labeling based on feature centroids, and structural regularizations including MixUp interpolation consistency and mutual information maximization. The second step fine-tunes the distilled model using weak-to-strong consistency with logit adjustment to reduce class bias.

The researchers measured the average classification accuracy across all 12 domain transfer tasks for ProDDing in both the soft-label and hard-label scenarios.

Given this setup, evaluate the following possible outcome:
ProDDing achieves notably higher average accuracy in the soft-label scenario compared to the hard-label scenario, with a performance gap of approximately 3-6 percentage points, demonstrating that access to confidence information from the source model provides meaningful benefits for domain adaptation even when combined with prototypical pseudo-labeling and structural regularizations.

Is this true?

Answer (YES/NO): NO